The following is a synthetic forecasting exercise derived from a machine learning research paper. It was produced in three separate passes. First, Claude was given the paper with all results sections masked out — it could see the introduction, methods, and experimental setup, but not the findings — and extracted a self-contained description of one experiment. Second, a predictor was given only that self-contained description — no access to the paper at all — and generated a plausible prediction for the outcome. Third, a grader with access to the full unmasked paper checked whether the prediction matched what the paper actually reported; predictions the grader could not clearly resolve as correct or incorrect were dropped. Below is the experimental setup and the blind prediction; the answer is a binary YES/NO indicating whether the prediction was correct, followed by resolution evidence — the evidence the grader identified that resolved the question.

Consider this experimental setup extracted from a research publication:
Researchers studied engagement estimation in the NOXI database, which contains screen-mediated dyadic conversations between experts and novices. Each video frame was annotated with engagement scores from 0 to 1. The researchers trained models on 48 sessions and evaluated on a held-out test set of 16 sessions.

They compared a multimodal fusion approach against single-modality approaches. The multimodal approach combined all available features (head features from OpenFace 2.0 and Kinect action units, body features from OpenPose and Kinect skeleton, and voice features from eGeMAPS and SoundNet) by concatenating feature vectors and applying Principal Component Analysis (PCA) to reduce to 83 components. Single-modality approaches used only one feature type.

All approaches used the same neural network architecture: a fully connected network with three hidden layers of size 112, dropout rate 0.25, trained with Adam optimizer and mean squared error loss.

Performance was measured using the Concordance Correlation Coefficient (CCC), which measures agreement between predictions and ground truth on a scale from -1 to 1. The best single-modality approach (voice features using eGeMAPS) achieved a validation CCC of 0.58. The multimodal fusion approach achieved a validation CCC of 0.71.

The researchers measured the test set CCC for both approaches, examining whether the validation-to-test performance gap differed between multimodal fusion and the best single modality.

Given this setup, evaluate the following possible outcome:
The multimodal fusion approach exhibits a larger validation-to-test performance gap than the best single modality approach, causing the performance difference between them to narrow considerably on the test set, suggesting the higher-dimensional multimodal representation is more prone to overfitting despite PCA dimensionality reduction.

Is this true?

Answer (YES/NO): YES